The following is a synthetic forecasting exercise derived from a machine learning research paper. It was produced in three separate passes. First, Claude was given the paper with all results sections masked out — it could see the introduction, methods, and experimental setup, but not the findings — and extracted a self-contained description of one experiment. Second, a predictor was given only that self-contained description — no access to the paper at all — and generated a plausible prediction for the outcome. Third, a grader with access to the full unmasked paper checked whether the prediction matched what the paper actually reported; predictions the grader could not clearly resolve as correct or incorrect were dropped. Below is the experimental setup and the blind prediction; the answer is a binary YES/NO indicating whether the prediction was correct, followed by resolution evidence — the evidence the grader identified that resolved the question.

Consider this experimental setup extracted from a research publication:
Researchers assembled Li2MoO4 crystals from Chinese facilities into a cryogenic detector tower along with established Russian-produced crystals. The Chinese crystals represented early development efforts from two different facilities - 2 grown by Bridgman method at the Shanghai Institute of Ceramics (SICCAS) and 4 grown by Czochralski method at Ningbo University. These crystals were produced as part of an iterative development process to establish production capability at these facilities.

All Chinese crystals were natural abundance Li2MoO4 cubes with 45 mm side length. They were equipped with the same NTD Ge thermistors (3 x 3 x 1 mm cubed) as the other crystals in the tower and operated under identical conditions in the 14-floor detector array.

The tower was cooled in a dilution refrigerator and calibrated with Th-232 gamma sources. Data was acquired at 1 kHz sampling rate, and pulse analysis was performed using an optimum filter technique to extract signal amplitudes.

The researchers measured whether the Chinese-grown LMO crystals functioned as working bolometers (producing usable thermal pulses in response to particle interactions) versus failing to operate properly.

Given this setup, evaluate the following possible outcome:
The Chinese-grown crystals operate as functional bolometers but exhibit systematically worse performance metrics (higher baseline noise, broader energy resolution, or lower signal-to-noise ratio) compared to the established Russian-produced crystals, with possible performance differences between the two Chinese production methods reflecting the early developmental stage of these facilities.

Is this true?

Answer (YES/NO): NO